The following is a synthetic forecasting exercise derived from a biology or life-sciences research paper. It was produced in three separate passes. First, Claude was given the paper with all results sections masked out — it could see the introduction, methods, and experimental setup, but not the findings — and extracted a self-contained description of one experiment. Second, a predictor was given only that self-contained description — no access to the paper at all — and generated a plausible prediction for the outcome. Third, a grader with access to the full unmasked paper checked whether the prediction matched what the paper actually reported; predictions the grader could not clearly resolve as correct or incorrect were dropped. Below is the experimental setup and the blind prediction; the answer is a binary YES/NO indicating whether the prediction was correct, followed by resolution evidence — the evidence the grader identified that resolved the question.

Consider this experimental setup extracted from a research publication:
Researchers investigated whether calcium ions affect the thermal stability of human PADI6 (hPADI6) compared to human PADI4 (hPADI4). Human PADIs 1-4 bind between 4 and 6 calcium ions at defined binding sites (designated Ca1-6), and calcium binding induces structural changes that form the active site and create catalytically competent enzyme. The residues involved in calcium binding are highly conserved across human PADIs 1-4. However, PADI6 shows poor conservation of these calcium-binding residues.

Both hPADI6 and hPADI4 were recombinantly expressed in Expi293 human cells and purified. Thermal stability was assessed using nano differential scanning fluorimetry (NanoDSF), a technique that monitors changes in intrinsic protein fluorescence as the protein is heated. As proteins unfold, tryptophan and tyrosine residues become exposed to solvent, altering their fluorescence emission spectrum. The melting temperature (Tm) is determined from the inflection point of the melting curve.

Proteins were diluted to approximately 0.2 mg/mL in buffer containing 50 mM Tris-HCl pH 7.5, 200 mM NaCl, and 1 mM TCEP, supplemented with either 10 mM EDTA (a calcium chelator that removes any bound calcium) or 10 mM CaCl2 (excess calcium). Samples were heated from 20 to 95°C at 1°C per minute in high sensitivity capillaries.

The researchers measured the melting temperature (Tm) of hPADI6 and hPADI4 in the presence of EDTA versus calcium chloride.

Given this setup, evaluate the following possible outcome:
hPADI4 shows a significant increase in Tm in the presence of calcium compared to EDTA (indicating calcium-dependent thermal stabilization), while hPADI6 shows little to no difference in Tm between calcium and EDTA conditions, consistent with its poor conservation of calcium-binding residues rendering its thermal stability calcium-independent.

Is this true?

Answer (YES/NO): YES